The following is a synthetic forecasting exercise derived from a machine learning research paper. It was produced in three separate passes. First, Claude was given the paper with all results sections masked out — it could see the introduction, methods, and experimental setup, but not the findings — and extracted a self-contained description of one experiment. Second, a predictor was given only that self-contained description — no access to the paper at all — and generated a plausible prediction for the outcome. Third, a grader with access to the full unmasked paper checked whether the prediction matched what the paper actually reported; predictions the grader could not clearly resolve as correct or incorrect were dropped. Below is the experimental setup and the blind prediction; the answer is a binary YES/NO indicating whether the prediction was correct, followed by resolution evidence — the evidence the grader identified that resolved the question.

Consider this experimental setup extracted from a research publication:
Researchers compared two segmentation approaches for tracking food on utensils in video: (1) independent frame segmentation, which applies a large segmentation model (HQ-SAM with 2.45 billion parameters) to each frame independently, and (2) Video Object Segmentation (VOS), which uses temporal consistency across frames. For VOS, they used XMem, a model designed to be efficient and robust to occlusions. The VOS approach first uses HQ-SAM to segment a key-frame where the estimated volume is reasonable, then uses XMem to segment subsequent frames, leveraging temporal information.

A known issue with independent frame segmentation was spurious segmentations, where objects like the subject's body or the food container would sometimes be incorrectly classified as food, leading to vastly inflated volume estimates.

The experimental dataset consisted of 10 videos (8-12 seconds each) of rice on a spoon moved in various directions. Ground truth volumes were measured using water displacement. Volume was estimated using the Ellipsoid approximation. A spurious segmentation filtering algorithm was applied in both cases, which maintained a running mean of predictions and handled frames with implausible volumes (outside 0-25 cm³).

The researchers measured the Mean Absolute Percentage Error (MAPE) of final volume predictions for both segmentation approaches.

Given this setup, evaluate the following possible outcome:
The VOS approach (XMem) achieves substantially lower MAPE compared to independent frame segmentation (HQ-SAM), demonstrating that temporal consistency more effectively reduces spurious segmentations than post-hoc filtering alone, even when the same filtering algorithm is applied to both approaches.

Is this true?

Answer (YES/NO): NO